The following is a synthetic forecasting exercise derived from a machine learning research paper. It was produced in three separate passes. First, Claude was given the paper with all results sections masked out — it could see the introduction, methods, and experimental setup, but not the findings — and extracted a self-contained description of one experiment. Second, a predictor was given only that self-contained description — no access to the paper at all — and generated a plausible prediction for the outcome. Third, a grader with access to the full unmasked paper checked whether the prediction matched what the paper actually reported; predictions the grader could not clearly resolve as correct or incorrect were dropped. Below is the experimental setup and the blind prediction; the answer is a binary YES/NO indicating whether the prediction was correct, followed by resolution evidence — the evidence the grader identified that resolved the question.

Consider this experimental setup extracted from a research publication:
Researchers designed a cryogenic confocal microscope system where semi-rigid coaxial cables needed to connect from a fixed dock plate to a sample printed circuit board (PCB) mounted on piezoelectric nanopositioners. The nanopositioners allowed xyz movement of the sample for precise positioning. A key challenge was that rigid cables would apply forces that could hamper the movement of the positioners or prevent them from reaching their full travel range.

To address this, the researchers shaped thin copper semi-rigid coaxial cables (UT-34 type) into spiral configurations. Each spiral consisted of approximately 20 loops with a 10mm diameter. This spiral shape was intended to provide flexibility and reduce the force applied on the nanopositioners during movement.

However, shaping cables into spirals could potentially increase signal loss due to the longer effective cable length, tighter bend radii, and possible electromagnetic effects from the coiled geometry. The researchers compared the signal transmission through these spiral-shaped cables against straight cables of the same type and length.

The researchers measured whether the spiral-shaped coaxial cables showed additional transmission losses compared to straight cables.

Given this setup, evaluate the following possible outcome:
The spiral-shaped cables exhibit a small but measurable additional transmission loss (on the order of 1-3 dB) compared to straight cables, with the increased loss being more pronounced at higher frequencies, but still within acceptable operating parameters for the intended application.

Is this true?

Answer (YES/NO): NO